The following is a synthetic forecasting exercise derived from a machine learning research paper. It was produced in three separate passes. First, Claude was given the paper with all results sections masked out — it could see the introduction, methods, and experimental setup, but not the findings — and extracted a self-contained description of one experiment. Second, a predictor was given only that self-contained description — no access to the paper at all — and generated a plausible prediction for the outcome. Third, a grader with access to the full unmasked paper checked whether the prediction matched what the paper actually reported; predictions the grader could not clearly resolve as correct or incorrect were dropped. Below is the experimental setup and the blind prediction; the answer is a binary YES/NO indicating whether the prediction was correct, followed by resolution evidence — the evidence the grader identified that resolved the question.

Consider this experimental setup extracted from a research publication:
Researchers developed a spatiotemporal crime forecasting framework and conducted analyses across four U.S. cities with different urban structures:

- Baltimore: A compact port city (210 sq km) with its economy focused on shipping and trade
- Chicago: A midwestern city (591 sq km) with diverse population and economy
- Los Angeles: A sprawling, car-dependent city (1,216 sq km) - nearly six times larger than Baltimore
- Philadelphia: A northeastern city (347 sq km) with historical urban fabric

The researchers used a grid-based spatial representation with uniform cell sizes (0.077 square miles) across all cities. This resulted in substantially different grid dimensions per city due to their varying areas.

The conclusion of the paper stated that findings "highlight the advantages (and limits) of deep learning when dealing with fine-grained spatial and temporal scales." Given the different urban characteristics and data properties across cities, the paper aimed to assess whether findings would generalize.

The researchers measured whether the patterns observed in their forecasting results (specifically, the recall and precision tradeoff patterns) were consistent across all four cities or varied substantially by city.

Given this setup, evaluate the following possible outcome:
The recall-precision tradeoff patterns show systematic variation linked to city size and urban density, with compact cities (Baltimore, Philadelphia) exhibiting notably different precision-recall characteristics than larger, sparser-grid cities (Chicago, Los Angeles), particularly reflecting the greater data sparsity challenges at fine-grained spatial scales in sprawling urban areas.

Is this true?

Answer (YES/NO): NO